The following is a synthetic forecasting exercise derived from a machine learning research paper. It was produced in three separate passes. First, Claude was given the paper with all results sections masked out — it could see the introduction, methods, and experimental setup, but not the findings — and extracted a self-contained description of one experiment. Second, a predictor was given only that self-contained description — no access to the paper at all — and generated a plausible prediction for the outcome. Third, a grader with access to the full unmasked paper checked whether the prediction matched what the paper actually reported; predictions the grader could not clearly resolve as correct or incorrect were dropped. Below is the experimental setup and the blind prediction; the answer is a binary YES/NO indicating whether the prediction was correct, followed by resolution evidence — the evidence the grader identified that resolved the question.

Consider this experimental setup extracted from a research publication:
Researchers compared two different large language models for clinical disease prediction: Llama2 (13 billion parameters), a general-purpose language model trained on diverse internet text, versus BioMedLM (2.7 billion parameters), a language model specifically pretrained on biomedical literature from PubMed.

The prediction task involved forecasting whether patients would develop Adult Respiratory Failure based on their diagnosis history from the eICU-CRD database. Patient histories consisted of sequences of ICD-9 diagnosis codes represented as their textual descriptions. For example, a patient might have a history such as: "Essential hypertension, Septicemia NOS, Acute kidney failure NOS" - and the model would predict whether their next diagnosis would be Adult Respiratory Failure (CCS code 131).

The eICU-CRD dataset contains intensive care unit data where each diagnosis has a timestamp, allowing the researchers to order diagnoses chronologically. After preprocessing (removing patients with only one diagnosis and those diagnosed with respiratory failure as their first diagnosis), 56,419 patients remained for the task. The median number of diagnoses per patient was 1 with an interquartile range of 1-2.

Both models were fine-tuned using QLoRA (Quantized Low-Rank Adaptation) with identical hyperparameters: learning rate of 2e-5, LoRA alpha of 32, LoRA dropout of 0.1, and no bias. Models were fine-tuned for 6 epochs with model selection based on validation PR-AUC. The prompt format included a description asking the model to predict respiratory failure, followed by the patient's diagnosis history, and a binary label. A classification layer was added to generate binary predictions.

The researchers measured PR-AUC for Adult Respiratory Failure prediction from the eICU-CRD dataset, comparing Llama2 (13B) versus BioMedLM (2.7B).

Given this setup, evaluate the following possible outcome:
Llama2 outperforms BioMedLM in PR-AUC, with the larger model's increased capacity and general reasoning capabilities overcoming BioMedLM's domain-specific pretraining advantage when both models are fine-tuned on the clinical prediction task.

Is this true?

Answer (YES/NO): YES